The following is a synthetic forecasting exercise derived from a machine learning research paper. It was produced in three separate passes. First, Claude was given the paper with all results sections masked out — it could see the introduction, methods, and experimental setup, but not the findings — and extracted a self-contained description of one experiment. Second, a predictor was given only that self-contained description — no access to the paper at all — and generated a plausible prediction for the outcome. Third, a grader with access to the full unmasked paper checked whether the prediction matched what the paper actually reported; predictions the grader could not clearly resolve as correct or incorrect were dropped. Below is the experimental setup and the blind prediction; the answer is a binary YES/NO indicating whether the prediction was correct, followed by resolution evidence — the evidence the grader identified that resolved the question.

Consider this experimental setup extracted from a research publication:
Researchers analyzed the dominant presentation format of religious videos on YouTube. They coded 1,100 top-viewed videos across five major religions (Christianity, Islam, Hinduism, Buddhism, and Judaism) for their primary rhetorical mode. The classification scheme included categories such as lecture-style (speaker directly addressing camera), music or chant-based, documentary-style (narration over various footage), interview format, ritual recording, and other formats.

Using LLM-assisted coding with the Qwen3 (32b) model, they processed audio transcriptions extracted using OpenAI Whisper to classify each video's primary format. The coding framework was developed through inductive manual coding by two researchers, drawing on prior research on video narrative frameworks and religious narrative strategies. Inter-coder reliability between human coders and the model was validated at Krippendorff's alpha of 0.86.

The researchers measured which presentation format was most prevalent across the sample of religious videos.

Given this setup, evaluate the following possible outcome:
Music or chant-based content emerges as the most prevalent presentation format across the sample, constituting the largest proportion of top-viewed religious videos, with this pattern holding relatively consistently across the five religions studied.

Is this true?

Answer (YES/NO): NO